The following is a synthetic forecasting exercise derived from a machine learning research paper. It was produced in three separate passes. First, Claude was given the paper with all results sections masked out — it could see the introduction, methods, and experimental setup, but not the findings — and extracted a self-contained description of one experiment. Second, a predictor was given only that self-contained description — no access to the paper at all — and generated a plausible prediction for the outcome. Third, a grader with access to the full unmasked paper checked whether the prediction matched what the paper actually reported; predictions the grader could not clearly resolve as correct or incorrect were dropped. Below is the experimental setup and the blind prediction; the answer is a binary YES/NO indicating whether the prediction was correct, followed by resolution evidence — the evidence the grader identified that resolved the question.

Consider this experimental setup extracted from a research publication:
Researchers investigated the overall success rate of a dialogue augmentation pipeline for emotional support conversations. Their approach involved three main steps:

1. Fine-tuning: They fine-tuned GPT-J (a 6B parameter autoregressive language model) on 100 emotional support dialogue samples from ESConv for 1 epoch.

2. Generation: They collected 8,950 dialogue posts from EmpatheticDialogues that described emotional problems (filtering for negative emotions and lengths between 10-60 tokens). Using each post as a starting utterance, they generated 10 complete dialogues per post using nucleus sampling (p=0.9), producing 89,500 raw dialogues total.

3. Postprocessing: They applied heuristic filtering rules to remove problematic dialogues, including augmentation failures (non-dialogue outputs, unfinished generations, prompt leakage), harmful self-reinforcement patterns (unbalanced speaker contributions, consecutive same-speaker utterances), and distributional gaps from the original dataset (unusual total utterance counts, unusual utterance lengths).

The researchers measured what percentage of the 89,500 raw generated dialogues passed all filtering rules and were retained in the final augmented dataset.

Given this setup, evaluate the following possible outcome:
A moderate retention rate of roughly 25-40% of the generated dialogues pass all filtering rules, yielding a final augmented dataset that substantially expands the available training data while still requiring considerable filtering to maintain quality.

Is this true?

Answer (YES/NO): NO